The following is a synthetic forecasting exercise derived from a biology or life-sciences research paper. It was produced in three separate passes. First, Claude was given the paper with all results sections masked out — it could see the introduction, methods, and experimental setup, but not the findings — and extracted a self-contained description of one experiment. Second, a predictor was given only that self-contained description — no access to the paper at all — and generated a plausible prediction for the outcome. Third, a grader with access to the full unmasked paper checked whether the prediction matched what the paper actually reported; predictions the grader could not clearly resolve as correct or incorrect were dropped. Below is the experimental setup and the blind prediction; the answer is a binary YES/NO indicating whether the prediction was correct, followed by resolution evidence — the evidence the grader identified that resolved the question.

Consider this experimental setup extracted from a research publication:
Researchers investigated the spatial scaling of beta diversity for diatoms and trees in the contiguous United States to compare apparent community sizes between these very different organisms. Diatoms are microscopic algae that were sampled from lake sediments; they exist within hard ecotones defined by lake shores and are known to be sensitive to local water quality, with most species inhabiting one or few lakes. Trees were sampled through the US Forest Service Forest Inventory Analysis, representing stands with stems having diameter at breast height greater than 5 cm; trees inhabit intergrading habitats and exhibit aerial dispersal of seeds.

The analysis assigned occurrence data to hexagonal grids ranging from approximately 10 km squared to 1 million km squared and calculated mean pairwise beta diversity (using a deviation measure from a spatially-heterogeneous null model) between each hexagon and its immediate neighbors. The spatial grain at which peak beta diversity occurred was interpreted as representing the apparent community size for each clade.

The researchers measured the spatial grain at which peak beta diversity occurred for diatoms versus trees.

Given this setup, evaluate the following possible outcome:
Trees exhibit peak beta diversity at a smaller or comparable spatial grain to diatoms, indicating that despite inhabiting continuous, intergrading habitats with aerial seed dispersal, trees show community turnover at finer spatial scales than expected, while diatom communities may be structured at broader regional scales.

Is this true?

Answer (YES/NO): YES